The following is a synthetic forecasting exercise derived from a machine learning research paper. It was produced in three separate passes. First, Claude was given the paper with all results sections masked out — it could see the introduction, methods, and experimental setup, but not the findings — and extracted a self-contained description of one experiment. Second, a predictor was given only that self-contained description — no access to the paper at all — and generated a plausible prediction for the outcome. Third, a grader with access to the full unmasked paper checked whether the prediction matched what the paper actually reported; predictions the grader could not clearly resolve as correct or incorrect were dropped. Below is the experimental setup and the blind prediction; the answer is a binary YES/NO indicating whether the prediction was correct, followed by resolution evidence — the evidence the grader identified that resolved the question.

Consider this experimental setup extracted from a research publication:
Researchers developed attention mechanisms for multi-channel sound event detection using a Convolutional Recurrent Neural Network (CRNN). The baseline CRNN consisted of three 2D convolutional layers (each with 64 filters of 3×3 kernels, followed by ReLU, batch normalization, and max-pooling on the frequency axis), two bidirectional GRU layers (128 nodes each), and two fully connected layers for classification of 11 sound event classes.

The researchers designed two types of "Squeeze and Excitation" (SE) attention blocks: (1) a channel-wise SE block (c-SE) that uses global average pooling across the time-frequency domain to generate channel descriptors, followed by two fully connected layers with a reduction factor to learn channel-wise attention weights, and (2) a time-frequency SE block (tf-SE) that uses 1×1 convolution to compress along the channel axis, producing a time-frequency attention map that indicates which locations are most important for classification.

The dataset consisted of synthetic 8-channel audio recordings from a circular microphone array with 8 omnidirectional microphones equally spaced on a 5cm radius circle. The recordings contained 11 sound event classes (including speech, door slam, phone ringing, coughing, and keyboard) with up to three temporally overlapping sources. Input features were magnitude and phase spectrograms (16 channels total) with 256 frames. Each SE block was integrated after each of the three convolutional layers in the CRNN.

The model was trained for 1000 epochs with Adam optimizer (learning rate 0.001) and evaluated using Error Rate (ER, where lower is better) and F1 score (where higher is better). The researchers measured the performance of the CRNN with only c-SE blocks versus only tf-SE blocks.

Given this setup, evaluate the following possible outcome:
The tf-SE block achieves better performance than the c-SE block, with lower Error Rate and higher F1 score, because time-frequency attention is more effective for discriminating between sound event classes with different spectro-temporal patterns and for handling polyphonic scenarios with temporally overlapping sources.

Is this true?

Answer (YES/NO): YES